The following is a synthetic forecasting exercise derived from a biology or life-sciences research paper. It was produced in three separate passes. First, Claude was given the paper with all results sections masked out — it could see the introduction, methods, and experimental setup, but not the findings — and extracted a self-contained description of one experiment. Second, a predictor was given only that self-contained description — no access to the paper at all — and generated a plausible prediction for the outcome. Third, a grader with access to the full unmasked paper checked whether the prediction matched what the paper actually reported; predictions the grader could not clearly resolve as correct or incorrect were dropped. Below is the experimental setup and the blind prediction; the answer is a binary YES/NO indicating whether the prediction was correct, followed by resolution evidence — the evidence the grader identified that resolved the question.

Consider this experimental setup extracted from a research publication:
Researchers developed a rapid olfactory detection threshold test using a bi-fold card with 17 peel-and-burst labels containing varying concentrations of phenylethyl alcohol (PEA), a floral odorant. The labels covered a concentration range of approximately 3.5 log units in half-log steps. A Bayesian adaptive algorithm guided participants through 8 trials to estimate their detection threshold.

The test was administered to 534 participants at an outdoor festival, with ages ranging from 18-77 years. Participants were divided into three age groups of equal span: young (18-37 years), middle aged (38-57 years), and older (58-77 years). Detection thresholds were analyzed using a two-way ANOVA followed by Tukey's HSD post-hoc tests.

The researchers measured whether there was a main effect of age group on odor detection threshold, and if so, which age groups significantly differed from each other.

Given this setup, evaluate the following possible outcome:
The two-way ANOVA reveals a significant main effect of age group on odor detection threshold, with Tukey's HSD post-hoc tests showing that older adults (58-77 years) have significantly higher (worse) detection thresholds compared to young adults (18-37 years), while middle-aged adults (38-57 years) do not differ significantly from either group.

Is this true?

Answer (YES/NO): NO